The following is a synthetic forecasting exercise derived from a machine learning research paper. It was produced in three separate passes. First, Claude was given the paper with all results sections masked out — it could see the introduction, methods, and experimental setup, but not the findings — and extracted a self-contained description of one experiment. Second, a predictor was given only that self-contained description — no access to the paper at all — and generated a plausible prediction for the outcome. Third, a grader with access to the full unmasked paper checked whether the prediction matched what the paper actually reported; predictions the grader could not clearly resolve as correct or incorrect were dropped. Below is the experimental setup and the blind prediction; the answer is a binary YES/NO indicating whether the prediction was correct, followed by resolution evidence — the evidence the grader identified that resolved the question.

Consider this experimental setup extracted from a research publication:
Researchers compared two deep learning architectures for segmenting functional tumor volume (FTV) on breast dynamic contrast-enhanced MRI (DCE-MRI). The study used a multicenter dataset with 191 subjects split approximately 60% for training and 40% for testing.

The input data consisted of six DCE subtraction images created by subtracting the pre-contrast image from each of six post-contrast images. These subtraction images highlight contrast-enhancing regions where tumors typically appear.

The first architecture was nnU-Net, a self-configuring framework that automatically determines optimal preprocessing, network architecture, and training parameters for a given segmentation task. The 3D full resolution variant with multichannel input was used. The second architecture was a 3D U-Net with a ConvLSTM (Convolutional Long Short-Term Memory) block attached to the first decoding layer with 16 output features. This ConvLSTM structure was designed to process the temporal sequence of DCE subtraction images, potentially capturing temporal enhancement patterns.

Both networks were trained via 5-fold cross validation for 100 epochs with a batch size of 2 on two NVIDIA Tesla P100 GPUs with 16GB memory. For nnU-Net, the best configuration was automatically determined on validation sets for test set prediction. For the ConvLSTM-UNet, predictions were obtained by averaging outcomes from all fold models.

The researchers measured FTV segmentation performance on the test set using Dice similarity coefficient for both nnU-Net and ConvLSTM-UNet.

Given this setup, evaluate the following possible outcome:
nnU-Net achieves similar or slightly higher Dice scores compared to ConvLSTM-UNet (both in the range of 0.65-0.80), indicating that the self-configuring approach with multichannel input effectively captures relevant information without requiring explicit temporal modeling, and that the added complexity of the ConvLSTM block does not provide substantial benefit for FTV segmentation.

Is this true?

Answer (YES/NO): NO